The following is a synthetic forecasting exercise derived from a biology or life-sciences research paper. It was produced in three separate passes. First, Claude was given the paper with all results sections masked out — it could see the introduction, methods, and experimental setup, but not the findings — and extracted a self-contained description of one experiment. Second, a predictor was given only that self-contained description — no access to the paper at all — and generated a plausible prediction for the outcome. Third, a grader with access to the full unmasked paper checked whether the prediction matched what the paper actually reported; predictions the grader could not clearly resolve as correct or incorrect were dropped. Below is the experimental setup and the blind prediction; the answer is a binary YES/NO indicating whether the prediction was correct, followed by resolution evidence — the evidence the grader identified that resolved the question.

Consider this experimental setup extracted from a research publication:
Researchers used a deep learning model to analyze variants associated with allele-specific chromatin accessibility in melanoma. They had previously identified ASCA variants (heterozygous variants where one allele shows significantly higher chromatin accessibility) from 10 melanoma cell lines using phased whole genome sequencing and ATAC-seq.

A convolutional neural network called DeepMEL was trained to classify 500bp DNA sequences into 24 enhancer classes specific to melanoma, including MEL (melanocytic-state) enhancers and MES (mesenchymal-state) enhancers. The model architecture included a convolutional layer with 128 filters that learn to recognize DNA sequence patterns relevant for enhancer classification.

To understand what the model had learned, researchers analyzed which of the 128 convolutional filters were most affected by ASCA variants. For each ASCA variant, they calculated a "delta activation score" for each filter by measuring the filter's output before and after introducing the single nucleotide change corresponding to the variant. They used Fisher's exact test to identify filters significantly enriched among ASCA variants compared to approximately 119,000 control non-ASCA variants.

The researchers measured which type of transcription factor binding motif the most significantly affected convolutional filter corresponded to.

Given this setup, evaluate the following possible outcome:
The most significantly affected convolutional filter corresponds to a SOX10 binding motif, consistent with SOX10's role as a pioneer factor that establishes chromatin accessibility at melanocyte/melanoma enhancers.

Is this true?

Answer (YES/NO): NO